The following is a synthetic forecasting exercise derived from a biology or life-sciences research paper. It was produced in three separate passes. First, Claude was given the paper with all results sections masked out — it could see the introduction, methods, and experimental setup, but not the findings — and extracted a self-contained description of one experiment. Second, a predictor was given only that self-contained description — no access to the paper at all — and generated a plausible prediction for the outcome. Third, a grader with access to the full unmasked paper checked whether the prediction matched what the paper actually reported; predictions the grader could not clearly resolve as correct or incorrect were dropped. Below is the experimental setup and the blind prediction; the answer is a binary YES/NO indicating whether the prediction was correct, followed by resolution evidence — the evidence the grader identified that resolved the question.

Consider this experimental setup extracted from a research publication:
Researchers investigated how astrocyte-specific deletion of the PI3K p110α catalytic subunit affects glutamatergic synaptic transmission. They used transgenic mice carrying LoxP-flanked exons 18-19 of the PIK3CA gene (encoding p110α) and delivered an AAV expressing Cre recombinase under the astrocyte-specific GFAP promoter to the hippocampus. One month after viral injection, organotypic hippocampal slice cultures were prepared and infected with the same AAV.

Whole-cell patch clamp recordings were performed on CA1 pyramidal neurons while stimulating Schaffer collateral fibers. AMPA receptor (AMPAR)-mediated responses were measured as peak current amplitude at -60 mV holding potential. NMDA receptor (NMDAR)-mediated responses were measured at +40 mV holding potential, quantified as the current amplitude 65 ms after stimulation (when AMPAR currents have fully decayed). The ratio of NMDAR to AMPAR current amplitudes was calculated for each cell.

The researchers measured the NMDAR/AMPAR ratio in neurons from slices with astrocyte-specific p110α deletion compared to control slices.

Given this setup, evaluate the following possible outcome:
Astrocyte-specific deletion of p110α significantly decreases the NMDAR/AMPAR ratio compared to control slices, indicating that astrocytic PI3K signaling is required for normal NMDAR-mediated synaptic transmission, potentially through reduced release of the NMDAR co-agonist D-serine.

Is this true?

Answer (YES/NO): NO